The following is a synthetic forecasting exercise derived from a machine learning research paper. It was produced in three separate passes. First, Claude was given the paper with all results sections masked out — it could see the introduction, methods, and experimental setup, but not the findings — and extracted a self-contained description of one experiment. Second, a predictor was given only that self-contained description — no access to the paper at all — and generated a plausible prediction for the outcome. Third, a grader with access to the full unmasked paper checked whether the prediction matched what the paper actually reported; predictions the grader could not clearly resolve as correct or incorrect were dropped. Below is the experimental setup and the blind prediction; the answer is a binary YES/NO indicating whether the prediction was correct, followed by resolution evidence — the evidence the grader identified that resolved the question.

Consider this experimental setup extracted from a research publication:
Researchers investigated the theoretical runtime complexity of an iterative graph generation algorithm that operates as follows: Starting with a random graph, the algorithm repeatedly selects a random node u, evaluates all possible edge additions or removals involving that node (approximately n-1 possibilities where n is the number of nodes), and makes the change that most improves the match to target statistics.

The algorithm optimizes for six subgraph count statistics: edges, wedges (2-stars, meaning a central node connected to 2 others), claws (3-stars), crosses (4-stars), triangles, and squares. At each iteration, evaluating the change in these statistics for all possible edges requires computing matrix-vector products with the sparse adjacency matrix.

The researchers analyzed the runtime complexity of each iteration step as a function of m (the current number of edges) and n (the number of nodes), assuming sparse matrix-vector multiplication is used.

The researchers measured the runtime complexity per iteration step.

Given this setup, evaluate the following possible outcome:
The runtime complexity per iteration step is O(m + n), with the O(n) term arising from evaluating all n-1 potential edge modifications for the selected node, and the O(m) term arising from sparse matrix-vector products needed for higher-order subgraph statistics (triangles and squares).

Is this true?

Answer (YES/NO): NO